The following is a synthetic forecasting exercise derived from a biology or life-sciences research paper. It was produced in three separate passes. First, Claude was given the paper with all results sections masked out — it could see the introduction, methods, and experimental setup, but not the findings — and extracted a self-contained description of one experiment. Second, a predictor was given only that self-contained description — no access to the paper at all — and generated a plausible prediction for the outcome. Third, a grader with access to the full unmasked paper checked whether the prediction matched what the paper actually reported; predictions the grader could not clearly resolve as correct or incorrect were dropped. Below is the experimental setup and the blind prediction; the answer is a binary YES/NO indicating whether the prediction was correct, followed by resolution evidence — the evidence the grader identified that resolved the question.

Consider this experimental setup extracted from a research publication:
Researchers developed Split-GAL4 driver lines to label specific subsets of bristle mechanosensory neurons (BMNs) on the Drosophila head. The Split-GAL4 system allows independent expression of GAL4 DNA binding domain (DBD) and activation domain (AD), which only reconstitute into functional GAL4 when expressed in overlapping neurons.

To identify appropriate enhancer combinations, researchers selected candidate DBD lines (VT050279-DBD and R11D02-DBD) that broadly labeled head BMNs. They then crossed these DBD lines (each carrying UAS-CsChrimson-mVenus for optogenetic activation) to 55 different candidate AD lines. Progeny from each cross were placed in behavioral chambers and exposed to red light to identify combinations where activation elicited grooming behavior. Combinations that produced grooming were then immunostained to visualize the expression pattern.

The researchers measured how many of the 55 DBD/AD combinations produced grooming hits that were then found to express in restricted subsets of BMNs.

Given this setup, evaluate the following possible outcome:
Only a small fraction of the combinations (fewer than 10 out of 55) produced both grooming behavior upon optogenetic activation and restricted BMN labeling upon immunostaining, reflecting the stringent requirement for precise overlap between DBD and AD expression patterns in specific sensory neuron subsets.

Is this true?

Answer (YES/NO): YES